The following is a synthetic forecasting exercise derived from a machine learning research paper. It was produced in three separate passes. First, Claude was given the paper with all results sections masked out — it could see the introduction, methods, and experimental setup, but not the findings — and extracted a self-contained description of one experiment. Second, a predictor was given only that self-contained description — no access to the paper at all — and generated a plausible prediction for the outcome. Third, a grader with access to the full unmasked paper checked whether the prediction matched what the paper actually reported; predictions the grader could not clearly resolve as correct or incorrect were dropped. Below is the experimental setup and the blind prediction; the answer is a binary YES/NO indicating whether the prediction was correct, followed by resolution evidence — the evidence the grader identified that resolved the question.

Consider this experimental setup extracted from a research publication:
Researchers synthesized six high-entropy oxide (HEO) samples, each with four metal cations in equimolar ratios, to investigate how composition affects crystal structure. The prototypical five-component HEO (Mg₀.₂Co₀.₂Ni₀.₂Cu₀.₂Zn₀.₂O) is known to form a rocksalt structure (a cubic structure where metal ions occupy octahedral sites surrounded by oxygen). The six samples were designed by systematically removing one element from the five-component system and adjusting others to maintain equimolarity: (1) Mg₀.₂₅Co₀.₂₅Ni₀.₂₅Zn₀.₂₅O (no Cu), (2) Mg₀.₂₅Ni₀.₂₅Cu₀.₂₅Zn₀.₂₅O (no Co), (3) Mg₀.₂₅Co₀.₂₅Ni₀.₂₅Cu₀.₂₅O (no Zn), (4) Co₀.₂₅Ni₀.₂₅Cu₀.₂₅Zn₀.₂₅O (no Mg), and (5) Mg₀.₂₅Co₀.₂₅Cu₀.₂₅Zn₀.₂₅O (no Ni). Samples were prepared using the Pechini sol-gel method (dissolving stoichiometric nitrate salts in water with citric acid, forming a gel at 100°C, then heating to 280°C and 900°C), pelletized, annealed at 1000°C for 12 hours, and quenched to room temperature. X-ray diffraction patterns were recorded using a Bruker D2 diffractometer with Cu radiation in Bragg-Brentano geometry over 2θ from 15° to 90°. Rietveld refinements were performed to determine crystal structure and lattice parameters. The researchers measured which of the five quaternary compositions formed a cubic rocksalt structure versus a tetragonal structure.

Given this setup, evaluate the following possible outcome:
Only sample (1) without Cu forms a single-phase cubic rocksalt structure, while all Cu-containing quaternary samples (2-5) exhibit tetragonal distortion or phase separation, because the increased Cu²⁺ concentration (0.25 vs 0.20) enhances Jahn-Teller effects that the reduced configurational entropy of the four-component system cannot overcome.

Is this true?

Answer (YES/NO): NO